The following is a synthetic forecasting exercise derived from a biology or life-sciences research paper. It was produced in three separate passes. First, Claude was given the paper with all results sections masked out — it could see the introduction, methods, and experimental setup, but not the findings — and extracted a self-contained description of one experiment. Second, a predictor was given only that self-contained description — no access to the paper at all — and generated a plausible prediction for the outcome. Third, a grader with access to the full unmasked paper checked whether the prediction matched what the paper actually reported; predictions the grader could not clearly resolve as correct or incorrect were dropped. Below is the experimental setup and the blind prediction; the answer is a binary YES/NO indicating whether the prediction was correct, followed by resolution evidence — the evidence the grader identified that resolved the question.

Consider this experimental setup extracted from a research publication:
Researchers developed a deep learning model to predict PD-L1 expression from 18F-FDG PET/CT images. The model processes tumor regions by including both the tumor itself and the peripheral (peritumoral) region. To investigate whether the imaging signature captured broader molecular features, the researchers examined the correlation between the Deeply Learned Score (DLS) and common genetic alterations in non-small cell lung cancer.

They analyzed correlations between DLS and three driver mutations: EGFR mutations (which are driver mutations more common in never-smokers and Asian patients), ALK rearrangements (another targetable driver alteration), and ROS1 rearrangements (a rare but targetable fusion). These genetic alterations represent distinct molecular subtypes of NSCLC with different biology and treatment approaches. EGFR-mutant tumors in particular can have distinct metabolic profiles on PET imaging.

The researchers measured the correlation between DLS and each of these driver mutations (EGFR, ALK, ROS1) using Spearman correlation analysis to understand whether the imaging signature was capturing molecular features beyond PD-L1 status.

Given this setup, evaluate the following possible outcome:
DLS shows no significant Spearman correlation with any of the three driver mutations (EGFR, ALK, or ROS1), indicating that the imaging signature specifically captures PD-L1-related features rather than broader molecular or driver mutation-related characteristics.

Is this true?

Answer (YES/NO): NO